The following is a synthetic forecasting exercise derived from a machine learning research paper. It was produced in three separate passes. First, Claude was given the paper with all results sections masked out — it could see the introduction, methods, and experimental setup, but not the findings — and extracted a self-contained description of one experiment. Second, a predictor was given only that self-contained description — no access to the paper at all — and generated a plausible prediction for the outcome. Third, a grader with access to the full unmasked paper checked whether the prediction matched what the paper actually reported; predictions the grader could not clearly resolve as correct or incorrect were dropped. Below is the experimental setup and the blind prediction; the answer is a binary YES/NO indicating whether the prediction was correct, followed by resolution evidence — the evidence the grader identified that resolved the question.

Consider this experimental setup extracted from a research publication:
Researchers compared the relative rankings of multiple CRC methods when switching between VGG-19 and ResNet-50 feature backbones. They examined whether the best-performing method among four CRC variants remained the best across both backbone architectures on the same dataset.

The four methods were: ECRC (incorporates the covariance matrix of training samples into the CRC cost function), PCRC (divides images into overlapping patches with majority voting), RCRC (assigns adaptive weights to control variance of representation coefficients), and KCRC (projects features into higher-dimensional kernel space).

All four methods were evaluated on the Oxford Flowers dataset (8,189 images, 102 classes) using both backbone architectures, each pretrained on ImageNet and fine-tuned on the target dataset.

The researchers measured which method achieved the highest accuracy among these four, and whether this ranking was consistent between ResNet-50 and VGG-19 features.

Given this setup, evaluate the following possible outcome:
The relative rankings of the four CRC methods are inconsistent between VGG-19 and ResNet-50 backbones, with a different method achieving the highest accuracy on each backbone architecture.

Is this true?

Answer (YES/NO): NO